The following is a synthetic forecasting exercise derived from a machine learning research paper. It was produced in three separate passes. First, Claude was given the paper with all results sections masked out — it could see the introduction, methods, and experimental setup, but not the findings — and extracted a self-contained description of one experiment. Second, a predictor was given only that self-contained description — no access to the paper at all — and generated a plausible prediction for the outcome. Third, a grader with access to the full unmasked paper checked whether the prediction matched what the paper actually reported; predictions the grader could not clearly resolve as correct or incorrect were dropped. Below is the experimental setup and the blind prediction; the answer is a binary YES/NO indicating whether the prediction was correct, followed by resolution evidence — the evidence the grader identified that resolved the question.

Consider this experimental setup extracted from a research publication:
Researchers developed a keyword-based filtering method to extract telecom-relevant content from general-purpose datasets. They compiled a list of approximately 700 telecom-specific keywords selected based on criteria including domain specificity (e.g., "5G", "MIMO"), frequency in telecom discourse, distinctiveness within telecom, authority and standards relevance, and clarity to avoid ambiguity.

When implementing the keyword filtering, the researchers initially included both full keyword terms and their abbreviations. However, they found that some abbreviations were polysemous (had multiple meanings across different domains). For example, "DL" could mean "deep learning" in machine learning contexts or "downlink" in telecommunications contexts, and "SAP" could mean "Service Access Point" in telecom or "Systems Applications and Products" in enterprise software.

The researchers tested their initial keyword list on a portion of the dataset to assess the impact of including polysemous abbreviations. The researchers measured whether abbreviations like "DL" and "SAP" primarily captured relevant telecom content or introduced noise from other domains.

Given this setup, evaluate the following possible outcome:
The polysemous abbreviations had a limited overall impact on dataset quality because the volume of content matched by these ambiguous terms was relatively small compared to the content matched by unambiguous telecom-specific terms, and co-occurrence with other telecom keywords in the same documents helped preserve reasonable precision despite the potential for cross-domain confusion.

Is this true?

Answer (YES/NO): NO